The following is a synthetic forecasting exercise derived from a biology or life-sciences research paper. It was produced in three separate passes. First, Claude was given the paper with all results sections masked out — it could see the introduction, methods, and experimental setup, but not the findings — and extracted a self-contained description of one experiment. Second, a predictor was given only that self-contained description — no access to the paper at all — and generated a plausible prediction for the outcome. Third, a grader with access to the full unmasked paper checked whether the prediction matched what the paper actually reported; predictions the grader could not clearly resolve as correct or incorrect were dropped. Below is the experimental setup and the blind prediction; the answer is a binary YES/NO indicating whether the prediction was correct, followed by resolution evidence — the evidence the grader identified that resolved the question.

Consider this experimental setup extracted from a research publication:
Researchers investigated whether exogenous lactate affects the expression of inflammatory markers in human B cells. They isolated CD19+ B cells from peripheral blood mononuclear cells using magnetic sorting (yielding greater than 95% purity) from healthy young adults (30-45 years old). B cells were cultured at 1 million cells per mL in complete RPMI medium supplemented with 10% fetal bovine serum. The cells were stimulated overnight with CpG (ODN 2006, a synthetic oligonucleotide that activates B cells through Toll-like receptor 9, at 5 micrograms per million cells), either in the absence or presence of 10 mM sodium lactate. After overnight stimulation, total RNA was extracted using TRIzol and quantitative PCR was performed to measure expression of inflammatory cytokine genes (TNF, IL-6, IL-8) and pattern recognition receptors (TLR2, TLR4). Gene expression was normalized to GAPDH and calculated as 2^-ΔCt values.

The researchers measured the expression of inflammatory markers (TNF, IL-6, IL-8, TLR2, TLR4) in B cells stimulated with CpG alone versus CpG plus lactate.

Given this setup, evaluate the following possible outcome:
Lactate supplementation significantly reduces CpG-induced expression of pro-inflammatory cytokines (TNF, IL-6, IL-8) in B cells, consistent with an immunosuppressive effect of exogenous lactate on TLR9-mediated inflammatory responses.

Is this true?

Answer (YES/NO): NO